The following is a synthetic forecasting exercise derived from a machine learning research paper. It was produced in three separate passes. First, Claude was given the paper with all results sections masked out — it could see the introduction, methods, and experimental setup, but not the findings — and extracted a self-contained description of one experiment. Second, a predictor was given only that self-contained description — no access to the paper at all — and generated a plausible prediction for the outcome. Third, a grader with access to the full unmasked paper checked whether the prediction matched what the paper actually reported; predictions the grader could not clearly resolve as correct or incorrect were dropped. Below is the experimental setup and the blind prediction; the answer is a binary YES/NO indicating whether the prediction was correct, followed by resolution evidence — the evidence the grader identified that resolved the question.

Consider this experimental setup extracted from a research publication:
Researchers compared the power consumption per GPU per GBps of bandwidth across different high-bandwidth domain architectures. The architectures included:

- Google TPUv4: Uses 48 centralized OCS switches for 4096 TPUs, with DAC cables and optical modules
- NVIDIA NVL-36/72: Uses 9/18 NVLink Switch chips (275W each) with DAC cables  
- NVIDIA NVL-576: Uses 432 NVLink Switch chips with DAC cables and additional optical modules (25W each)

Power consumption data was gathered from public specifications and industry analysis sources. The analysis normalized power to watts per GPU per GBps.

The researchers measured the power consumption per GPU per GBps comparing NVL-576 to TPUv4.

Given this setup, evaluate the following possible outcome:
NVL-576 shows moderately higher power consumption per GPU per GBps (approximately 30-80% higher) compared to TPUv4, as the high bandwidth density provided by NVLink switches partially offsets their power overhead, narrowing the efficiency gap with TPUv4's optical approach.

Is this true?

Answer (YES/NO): NO